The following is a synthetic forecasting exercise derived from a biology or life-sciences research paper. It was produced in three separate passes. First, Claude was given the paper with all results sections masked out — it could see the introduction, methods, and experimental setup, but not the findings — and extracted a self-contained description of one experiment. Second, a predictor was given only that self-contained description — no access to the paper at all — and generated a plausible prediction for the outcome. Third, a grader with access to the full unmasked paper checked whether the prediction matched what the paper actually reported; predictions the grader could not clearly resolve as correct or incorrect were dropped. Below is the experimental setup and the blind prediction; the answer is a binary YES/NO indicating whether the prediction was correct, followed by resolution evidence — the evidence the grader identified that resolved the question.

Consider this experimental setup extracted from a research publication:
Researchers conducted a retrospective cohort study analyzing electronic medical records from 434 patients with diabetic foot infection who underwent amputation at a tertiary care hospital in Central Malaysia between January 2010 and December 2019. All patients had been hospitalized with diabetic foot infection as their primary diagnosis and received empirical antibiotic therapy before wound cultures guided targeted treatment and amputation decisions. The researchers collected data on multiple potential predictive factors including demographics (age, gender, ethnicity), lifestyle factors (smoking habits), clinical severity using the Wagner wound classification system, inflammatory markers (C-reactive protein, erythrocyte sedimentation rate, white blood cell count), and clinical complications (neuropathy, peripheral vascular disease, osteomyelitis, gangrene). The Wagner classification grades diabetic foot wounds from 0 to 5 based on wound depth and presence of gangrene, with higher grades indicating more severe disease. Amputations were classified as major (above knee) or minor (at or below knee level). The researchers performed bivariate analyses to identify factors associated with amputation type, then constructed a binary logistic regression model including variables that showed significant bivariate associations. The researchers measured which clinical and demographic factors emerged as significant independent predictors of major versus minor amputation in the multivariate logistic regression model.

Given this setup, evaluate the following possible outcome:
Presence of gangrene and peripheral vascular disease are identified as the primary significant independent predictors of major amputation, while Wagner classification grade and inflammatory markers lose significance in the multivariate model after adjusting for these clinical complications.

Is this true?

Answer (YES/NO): NO